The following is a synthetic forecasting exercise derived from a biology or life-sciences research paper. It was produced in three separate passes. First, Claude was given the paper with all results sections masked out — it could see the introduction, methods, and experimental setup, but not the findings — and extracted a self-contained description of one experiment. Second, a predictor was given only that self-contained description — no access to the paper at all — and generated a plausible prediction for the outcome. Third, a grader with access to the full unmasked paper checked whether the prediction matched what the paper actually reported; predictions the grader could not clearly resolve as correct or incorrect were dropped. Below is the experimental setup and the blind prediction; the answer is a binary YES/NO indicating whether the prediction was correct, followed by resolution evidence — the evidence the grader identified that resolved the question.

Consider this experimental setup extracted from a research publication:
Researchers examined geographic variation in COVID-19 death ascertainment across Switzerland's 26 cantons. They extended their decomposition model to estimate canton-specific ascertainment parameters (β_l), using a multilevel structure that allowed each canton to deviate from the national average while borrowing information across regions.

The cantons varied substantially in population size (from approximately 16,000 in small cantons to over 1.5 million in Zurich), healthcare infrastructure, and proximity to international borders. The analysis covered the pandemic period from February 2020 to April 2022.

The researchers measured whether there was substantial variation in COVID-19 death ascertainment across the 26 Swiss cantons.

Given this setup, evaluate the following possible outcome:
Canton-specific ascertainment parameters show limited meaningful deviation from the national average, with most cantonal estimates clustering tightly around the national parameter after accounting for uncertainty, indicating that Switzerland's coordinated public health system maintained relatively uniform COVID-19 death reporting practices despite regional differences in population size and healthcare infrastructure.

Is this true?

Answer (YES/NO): YES